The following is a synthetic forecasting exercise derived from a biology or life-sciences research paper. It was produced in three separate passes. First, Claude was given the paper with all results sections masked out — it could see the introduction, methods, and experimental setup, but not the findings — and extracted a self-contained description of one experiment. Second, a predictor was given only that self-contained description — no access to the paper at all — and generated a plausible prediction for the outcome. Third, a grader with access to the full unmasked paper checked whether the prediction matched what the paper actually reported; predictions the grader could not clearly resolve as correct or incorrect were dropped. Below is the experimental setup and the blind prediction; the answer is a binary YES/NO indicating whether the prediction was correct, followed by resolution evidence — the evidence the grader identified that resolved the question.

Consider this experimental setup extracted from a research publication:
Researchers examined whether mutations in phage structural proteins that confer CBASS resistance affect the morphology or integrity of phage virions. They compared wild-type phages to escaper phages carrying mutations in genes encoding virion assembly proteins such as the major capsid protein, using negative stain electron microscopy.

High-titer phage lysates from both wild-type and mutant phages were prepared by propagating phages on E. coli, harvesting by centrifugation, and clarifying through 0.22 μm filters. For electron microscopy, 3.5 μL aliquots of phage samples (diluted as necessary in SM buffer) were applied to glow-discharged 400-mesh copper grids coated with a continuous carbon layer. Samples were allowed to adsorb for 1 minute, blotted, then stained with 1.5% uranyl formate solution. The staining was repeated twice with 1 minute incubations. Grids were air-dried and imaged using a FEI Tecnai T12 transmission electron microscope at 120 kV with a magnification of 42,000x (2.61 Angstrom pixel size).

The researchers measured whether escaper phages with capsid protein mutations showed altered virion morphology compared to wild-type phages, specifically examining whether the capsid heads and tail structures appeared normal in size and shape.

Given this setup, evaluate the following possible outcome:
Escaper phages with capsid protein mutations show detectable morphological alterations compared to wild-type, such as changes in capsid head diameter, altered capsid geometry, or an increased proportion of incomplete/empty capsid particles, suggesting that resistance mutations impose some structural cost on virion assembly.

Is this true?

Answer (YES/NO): NO